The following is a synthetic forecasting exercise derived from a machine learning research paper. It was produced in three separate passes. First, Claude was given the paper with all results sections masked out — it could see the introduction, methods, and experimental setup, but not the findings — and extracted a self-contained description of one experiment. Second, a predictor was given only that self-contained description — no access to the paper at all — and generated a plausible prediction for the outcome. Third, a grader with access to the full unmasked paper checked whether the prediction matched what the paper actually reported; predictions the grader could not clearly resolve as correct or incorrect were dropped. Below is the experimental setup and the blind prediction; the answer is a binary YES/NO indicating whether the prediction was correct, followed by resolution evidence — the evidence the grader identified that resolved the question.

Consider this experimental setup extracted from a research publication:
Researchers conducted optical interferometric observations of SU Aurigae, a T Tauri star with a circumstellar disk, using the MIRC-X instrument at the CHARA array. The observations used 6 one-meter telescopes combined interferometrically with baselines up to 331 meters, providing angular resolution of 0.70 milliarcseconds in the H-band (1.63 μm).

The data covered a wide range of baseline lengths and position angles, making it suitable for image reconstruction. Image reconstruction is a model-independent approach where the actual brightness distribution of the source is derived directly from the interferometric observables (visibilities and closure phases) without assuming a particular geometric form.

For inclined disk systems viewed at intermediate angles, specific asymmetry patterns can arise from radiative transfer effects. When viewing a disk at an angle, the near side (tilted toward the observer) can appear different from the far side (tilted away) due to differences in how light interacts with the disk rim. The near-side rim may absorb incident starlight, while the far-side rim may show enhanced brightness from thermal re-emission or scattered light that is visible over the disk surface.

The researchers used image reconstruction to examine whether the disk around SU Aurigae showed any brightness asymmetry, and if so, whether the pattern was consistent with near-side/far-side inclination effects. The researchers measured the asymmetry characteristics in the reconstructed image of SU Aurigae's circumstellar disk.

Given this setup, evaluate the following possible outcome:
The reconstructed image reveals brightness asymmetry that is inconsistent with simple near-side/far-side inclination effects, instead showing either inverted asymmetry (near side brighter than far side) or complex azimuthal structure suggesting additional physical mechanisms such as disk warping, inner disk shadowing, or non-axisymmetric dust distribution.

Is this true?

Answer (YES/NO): NO